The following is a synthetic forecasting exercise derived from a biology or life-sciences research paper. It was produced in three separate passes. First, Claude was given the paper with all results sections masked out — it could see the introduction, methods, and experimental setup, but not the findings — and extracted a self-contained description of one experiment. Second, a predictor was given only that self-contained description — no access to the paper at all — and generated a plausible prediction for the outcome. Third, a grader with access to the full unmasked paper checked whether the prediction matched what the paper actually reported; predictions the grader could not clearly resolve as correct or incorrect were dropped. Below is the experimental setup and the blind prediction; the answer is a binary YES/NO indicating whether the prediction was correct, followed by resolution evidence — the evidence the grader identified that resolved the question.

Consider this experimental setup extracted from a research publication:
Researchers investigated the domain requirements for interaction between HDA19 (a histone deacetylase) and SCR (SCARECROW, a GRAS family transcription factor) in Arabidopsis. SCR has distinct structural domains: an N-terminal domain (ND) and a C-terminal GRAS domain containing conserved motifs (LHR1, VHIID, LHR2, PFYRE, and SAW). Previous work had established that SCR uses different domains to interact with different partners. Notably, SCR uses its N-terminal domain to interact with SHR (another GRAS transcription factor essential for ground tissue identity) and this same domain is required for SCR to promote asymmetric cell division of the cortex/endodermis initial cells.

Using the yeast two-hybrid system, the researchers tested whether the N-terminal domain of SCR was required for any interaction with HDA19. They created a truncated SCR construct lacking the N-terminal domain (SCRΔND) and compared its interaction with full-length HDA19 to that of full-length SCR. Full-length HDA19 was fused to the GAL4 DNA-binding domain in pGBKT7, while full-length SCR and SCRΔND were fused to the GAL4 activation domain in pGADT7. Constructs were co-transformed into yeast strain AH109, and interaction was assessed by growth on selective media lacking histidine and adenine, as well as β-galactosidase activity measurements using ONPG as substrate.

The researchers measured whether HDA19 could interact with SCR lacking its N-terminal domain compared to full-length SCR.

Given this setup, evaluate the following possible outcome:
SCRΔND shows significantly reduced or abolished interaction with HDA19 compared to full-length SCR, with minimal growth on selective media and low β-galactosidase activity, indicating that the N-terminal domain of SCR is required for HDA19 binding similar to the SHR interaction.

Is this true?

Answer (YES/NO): YES